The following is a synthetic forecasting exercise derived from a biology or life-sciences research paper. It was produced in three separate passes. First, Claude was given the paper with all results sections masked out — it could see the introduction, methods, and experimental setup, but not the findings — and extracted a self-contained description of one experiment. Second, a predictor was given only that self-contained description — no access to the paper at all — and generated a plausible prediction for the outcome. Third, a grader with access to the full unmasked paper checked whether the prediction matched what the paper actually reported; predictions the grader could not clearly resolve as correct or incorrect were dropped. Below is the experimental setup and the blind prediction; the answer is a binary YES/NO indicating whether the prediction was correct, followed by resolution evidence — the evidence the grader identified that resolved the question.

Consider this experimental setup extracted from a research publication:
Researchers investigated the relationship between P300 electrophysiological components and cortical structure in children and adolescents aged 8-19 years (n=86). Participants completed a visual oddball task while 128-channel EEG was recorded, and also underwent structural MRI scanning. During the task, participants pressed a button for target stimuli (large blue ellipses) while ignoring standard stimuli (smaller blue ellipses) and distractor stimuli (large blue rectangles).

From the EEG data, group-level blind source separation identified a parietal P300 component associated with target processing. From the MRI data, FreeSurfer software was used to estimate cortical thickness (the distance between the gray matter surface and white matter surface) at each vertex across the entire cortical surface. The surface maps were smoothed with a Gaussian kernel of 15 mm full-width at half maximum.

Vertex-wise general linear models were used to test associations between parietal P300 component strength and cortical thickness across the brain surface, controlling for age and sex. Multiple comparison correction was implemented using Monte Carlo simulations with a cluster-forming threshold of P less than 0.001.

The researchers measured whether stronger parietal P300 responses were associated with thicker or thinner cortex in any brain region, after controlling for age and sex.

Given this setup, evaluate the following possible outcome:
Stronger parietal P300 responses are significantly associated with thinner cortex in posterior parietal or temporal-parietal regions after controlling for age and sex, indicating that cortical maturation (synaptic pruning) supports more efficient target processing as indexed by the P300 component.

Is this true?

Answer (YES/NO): NO